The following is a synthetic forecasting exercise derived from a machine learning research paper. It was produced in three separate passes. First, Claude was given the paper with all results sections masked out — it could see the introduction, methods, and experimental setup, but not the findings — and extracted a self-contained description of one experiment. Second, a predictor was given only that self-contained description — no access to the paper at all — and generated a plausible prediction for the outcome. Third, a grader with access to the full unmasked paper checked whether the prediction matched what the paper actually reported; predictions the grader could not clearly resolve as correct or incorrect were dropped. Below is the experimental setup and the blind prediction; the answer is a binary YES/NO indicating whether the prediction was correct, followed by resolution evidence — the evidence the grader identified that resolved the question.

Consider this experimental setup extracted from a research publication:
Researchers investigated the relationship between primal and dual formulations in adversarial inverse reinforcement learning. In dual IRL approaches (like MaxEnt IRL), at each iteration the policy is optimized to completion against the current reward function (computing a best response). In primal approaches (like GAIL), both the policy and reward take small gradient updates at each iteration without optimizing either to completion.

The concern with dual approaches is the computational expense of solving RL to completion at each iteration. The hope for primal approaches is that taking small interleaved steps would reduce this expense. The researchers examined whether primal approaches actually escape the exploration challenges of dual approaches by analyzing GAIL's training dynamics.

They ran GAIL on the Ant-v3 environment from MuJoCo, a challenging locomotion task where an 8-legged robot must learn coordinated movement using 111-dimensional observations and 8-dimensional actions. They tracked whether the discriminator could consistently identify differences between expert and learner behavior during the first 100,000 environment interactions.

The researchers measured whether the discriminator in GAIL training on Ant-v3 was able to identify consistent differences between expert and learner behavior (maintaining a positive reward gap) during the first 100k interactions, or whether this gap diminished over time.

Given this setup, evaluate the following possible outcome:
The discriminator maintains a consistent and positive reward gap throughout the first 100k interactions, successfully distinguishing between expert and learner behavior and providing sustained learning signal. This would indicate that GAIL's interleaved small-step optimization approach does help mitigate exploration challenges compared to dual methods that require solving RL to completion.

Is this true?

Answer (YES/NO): NO